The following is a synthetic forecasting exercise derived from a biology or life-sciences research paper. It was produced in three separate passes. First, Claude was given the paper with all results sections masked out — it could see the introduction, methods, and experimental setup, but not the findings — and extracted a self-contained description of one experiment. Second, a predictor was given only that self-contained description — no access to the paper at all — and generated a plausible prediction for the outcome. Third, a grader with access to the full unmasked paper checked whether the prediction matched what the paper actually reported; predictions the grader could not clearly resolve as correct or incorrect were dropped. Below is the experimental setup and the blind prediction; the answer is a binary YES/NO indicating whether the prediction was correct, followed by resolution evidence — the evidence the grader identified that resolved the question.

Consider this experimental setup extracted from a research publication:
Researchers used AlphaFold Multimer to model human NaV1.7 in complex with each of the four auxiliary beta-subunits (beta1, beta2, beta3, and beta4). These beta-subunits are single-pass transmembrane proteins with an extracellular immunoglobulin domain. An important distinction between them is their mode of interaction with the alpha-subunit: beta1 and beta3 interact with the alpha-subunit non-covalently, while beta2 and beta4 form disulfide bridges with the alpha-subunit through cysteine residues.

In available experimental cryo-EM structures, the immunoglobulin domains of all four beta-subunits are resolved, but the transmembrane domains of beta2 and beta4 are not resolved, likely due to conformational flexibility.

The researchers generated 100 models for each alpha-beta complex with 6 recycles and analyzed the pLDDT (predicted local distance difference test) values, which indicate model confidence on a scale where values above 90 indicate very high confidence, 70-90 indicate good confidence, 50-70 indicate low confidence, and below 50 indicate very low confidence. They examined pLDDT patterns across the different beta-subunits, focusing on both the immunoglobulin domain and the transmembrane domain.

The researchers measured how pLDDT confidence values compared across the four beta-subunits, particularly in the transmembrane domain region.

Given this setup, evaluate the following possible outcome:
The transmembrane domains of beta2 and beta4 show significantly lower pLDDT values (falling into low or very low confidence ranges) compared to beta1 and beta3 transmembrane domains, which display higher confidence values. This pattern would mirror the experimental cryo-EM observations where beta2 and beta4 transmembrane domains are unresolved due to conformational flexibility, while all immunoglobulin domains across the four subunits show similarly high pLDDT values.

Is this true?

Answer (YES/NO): YES